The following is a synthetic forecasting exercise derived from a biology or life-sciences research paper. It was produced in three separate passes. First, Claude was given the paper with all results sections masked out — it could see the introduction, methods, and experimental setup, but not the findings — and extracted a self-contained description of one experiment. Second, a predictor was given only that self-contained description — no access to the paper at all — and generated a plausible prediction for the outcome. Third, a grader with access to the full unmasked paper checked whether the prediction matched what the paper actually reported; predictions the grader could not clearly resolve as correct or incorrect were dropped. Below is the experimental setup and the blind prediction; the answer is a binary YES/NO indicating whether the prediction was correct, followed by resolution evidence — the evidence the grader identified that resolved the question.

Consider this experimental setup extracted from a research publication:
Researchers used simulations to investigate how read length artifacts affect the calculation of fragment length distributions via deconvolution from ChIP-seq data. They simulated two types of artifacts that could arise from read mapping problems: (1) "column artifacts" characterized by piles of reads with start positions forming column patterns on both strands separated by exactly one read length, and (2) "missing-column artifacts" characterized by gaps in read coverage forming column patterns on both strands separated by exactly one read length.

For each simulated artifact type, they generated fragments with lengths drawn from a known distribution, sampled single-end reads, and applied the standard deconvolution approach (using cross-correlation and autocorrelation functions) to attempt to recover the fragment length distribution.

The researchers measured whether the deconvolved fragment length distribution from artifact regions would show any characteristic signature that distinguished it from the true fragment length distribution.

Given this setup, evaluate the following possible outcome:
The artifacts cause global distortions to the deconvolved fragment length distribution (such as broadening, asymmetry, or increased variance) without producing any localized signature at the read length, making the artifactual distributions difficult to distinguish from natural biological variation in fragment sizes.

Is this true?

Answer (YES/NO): NO